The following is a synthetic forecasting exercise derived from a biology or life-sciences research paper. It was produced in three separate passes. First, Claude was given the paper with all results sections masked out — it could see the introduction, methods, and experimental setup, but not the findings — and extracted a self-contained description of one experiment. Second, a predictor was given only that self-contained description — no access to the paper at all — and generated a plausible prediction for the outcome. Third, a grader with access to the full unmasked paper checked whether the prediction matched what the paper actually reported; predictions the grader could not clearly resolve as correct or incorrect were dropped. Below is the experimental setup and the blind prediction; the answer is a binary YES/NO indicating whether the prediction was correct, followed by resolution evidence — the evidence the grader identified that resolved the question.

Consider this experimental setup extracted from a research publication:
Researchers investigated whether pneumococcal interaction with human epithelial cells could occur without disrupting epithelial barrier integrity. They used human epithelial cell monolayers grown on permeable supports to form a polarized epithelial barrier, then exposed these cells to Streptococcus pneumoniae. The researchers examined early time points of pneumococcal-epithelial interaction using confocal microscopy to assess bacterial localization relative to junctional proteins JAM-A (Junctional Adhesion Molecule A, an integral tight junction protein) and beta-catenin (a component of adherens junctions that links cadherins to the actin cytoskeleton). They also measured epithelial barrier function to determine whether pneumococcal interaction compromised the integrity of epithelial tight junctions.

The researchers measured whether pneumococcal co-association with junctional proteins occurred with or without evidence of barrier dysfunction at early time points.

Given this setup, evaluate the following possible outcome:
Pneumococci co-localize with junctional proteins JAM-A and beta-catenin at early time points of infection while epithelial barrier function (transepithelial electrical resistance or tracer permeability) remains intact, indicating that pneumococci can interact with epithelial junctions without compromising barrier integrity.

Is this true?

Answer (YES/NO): YES